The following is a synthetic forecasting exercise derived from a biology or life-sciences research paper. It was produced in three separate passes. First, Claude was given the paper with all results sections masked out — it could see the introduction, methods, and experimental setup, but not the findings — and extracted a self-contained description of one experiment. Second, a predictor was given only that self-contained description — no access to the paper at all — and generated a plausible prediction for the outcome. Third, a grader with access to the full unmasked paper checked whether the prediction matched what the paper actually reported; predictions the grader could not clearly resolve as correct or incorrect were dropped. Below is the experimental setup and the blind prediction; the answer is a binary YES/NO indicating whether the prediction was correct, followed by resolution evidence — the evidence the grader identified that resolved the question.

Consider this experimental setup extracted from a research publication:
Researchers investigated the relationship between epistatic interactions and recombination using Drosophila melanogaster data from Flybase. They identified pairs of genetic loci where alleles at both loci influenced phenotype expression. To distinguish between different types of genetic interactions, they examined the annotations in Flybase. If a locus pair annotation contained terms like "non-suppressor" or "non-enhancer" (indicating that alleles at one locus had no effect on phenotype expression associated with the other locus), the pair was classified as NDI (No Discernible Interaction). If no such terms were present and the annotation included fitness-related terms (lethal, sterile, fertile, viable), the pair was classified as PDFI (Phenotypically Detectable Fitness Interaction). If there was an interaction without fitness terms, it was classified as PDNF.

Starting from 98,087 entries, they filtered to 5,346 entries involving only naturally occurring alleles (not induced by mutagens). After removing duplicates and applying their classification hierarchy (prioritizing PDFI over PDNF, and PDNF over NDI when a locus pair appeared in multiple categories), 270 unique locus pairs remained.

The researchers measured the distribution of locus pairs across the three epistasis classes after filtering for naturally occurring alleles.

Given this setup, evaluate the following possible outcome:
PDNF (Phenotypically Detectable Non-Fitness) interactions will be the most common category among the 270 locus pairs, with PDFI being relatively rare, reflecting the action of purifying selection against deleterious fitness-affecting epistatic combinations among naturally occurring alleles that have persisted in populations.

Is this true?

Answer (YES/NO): YES